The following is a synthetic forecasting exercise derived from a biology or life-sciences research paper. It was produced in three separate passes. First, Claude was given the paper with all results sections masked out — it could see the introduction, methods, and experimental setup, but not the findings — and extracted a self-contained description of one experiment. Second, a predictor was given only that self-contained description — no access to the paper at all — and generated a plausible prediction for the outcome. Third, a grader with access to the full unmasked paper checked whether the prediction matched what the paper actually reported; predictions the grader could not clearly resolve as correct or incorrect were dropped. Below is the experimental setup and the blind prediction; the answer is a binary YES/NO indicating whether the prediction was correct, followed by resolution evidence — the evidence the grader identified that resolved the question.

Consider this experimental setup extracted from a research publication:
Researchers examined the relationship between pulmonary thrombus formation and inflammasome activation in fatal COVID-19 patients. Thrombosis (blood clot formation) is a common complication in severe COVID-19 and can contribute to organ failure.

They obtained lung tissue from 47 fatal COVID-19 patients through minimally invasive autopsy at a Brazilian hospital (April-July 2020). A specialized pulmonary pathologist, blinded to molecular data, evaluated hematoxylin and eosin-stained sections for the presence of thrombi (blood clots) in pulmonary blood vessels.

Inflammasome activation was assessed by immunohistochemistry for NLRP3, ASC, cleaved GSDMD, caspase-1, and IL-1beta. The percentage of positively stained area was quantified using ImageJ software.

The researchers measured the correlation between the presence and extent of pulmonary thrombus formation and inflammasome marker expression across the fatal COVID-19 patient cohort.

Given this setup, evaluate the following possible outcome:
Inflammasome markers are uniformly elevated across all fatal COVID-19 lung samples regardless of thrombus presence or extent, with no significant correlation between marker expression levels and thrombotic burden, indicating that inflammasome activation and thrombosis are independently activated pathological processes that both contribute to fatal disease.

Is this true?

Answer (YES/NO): NO